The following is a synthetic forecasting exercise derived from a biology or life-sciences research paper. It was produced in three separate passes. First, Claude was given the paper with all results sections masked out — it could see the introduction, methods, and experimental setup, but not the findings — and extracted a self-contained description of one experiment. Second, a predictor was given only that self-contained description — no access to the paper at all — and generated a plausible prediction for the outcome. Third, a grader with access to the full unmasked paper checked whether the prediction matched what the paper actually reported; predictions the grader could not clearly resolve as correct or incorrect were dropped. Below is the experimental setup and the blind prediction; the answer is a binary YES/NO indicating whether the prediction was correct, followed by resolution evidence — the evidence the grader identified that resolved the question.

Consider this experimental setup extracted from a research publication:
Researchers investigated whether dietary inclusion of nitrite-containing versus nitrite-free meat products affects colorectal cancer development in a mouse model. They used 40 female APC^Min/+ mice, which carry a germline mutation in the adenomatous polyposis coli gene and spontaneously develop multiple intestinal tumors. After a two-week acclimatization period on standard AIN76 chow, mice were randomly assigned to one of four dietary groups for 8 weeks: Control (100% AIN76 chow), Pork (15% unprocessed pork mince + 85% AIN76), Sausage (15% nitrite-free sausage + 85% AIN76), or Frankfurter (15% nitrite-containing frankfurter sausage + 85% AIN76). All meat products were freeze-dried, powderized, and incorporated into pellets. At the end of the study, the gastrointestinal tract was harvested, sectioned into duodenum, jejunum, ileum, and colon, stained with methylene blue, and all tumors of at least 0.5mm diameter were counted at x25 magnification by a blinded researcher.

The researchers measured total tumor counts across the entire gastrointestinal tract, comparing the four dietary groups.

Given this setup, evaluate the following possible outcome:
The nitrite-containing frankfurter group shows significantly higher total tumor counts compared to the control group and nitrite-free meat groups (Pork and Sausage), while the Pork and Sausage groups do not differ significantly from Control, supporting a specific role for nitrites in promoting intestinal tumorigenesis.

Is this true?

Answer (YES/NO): YES